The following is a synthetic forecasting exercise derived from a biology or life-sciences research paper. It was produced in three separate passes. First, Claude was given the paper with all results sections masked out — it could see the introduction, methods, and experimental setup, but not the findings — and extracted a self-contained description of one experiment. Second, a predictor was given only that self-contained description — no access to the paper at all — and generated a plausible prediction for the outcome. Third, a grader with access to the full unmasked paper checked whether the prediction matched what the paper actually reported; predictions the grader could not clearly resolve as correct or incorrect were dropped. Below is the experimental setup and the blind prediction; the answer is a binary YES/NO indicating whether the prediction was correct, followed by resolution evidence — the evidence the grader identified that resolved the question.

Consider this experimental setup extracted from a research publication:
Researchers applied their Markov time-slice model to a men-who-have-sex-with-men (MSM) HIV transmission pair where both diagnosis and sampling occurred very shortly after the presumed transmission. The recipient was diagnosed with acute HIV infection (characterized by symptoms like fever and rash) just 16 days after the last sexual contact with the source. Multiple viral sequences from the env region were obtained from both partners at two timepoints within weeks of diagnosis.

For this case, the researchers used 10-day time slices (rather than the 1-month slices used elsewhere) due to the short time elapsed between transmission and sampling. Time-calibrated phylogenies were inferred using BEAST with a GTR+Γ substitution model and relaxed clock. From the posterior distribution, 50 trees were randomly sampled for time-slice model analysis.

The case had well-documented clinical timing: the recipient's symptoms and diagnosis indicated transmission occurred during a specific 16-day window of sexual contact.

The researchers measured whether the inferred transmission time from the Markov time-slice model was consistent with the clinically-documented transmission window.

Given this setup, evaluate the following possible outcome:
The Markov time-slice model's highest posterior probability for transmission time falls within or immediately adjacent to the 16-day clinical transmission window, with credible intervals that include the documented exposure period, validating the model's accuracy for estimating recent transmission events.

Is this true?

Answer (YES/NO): NO